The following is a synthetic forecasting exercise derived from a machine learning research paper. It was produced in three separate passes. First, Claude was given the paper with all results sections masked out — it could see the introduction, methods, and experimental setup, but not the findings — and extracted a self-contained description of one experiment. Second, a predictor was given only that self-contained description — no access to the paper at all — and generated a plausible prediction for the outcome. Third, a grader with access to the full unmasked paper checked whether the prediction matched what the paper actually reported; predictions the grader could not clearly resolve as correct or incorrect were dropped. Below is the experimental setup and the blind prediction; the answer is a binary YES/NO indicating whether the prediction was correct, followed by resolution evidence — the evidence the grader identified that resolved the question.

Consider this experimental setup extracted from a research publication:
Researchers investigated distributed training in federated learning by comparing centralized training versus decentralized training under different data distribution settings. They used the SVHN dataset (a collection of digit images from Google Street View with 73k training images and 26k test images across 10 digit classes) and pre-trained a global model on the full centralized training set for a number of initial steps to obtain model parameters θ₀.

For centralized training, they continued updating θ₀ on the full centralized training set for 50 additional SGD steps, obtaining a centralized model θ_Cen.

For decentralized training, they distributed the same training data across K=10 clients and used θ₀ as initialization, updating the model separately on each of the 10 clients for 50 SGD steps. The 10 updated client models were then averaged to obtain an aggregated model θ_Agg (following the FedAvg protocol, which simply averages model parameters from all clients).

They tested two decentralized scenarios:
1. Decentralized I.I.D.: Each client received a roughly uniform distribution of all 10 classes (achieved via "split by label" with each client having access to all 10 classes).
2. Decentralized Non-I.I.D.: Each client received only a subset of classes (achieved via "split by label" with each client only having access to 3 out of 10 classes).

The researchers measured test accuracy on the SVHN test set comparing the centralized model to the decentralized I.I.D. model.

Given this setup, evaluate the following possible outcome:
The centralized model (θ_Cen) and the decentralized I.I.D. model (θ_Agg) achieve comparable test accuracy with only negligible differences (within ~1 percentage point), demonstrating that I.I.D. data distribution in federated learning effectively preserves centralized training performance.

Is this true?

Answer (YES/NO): NO